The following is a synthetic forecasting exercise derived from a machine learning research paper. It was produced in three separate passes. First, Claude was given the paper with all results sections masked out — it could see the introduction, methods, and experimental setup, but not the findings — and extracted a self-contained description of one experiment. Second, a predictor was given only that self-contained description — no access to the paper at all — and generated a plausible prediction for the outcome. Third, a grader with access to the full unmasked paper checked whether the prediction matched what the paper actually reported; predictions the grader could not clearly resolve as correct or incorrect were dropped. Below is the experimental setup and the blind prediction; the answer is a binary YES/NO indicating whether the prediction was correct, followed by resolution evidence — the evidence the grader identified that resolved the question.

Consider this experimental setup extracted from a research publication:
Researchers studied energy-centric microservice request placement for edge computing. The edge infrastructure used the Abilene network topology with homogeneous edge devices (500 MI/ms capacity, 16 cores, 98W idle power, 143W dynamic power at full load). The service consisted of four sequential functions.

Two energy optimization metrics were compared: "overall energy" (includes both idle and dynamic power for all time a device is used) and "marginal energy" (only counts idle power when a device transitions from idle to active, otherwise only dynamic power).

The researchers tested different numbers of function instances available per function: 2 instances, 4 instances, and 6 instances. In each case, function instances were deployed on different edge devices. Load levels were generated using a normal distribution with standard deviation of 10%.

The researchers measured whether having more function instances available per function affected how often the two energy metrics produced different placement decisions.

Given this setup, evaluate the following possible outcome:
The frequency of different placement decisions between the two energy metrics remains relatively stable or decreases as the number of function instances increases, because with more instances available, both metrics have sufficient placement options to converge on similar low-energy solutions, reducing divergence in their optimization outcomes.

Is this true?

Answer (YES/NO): NO